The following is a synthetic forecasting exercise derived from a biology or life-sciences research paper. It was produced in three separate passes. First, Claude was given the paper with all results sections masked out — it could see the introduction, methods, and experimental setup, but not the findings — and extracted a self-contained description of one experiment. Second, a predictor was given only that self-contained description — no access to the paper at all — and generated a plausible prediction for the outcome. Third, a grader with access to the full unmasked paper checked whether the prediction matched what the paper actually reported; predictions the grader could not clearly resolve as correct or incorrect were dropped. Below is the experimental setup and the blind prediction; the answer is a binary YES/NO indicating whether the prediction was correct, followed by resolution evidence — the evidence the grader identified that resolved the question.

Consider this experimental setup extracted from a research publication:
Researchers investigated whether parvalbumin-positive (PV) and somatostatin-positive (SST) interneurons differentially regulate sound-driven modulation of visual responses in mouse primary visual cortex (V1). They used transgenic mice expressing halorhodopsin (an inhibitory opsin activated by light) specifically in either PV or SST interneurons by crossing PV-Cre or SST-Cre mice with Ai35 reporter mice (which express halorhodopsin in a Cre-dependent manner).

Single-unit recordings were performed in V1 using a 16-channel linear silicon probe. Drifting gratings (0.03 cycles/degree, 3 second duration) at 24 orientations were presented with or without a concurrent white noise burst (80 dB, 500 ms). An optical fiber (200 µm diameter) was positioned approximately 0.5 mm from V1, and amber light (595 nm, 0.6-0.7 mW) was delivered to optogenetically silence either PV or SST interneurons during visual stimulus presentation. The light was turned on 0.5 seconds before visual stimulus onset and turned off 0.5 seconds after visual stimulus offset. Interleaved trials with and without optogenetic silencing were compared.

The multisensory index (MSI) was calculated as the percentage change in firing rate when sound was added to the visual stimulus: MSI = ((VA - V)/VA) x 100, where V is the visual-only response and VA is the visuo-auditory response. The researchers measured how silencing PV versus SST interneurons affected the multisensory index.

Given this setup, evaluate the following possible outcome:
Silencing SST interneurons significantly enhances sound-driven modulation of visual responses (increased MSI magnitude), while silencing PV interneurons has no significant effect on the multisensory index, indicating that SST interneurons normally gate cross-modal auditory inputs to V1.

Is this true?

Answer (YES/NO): NO